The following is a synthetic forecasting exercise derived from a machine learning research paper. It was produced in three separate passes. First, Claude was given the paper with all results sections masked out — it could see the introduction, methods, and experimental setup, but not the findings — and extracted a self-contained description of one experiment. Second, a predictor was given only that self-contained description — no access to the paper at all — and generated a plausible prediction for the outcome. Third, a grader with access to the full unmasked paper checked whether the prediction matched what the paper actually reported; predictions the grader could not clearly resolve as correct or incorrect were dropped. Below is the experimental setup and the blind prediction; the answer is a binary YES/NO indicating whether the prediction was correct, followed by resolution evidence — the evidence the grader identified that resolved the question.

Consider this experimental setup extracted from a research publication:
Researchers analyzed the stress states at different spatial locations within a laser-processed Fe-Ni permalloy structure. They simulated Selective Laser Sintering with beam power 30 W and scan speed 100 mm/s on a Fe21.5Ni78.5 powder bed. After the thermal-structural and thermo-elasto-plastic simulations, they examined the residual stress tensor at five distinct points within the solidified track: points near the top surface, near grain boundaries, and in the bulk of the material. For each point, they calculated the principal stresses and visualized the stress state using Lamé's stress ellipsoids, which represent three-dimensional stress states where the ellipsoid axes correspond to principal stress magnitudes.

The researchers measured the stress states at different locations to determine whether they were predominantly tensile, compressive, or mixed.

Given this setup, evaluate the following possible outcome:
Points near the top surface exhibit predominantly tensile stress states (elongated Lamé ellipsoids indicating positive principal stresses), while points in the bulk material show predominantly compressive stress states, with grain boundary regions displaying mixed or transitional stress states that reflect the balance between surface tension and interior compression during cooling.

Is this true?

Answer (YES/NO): NO